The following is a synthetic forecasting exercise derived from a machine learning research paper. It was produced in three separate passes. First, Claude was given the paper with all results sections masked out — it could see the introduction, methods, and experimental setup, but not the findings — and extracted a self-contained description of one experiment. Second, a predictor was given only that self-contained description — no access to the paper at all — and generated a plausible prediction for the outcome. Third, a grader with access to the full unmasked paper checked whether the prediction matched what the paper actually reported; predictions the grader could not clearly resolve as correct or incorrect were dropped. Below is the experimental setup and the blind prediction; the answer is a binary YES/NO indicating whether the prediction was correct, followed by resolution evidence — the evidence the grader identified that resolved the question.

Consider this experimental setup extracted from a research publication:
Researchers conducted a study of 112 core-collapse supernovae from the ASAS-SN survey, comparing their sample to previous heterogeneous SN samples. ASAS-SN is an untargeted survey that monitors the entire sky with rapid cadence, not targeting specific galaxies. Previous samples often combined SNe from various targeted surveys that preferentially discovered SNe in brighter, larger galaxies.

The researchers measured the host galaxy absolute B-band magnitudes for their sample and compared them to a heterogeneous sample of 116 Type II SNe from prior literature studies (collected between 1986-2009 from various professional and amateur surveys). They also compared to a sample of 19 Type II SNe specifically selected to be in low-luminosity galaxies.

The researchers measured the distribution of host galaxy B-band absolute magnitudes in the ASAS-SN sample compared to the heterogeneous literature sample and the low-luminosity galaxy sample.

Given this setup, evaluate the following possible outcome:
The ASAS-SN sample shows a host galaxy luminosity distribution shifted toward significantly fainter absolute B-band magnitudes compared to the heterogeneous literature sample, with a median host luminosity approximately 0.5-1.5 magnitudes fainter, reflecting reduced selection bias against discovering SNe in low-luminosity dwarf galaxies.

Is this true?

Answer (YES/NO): YES